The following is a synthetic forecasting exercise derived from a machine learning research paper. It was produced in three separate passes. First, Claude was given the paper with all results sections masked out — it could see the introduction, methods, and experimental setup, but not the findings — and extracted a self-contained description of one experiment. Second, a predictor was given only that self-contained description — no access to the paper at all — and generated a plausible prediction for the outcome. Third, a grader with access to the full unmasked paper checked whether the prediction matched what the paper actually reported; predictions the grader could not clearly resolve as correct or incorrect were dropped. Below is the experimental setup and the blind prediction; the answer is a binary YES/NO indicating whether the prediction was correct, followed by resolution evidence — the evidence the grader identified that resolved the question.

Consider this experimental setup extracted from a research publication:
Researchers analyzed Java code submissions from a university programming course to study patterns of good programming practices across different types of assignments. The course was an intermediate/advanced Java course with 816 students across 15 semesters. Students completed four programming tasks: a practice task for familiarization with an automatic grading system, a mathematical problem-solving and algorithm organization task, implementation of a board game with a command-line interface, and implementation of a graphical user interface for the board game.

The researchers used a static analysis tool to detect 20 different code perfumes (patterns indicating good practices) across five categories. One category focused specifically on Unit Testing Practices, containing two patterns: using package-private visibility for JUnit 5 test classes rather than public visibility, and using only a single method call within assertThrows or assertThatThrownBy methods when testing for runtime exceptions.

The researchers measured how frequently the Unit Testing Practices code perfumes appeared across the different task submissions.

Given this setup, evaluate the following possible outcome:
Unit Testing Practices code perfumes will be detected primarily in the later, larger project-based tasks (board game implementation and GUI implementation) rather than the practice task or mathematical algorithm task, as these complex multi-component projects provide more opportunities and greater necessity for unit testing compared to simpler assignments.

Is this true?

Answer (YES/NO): NO